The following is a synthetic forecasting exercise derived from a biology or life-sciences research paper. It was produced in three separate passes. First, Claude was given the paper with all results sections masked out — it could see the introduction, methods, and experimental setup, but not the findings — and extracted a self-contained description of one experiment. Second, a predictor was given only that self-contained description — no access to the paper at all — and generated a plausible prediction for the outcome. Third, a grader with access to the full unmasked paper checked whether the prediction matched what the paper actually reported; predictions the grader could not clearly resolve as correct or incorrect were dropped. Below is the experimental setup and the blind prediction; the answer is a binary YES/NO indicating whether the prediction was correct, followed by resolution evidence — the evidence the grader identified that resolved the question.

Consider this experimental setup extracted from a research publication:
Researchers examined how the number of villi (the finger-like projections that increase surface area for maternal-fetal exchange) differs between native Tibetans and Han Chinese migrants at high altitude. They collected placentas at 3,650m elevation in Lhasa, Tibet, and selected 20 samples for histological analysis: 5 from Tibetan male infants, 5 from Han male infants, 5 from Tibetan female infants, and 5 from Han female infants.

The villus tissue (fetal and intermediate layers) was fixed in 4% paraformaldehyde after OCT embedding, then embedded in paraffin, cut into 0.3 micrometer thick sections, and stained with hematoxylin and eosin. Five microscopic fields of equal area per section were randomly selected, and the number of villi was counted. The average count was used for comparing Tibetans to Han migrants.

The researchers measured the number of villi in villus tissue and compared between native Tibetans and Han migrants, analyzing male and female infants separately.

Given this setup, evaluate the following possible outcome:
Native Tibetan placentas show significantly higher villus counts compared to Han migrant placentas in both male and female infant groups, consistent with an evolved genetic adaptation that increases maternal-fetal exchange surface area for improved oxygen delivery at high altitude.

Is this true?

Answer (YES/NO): NO